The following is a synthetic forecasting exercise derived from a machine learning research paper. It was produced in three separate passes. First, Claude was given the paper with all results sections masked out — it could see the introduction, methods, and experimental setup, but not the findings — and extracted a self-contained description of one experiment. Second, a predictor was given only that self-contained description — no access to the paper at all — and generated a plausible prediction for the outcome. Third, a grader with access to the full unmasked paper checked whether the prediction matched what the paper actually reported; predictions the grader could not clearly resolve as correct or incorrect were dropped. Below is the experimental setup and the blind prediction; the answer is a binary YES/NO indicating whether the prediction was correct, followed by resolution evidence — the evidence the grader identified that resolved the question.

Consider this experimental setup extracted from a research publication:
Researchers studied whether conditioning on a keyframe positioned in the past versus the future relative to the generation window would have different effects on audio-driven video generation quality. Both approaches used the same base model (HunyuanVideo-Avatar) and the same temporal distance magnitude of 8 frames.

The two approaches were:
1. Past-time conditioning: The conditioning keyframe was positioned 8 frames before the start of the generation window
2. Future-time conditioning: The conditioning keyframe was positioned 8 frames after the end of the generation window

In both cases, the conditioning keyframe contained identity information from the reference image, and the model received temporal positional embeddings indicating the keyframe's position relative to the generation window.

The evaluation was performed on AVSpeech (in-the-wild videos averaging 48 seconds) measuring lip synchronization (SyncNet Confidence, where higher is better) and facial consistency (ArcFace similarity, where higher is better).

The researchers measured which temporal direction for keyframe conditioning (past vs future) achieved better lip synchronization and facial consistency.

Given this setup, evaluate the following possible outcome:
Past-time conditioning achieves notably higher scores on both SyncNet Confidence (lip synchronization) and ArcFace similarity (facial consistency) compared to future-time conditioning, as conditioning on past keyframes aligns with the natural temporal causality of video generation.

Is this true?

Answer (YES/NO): NO